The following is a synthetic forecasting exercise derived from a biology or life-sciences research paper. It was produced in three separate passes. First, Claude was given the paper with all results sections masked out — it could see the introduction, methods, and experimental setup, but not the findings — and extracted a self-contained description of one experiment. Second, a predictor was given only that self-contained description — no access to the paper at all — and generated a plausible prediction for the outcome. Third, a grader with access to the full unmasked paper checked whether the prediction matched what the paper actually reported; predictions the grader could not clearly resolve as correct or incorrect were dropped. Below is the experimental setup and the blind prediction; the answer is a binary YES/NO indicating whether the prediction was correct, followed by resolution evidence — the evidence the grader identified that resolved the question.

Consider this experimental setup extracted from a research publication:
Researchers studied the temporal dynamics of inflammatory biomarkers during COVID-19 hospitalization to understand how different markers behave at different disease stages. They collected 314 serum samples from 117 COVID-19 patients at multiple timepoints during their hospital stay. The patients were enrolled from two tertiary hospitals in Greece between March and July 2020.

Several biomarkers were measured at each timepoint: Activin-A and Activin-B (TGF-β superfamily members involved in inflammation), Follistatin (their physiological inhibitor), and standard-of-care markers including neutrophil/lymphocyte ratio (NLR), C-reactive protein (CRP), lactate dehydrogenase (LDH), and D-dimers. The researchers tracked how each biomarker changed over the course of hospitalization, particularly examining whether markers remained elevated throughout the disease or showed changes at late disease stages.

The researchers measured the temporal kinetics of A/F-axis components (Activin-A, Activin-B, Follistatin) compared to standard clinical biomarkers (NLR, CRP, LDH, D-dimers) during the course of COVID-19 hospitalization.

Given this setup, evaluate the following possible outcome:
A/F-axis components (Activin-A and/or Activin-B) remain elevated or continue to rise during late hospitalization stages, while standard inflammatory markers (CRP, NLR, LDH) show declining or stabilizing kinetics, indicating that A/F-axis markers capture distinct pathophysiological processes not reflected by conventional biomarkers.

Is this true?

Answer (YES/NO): NO